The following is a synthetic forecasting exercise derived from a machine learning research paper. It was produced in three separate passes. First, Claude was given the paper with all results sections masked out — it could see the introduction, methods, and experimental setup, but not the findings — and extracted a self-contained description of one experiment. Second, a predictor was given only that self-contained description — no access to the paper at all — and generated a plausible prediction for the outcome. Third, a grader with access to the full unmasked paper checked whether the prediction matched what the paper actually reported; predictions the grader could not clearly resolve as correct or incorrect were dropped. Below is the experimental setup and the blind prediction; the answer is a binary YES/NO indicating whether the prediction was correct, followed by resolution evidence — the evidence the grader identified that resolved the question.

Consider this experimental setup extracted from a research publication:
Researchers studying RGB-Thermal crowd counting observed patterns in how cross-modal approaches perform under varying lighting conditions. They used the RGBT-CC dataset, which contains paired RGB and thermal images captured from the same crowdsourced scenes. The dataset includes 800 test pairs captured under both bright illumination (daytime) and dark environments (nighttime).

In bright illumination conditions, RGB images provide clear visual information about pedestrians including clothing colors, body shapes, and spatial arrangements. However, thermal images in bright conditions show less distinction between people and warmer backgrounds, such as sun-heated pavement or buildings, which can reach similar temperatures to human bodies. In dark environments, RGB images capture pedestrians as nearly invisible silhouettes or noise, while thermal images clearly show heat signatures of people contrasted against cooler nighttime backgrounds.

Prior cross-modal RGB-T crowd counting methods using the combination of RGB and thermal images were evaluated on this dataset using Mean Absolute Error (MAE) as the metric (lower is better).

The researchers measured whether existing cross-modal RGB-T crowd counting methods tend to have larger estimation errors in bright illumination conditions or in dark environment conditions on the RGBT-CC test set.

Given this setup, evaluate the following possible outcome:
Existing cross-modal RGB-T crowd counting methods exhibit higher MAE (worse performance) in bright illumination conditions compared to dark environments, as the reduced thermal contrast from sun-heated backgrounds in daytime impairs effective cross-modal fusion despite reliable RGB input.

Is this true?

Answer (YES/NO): YES